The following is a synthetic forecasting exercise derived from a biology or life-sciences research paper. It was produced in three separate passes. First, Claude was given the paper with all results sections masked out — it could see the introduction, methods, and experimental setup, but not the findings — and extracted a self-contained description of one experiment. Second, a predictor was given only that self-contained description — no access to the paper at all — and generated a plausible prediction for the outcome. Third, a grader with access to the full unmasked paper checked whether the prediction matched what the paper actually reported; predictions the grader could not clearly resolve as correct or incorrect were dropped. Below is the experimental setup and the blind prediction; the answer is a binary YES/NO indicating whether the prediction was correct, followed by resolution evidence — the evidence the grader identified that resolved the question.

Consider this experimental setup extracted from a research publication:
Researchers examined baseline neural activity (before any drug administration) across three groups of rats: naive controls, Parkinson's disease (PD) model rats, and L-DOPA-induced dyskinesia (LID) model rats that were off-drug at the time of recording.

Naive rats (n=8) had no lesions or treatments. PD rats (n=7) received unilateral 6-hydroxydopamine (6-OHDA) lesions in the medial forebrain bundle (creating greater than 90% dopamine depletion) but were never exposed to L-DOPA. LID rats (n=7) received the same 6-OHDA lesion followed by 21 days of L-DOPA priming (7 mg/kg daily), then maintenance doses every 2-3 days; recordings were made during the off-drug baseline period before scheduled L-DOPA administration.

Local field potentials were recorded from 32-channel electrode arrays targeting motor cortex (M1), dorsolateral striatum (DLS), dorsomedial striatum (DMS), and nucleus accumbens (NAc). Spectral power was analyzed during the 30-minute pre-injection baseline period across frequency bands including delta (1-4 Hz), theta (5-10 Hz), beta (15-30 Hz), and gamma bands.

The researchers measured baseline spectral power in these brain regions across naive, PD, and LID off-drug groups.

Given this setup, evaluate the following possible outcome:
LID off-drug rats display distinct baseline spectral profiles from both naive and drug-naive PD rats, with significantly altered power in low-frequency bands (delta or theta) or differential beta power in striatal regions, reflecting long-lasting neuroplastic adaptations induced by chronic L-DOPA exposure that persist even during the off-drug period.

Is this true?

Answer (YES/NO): NO